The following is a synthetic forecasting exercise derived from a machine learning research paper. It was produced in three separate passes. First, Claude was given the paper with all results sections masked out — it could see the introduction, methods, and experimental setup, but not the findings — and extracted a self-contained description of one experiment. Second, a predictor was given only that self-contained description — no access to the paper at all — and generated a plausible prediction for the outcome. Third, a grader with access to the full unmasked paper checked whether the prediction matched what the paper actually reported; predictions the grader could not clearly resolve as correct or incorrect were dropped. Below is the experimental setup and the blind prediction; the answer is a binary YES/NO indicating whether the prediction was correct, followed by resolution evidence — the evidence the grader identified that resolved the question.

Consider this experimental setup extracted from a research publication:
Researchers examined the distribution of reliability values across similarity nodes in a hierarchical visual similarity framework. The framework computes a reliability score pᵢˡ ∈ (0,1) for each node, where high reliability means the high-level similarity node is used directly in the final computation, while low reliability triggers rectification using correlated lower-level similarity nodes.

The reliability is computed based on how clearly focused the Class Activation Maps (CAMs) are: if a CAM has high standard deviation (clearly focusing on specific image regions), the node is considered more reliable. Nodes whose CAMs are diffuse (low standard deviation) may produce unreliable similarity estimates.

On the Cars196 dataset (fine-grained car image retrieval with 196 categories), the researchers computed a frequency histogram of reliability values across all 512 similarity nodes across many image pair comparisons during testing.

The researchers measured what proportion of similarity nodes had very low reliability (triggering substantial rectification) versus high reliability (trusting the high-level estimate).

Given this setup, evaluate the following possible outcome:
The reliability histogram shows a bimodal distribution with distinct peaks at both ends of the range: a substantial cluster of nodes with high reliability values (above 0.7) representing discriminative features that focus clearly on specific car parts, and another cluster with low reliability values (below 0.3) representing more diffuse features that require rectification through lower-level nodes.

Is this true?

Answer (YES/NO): NO